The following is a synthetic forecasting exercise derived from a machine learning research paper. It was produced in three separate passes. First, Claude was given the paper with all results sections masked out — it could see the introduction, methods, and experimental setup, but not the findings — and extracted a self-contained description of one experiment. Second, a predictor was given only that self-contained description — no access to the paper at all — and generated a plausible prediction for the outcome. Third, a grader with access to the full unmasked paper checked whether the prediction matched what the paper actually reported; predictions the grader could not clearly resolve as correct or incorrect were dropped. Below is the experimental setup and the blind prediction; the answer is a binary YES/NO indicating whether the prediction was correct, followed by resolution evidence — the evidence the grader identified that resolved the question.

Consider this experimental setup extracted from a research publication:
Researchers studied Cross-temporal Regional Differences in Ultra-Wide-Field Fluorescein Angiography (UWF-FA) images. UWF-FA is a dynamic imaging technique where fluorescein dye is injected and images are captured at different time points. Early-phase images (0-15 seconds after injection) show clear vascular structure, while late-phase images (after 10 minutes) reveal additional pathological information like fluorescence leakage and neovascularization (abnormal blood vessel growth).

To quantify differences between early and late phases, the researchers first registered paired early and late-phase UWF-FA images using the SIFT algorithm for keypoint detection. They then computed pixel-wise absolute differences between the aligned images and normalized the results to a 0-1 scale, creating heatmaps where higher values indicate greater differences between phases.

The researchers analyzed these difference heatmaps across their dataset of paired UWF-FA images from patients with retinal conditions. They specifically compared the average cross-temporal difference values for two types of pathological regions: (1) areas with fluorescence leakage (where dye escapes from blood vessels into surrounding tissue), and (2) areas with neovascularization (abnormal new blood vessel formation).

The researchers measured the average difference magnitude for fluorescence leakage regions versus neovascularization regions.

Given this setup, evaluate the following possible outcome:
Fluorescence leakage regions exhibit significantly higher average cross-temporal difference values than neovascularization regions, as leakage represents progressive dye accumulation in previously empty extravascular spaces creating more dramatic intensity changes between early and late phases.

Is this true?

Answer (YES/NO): YES